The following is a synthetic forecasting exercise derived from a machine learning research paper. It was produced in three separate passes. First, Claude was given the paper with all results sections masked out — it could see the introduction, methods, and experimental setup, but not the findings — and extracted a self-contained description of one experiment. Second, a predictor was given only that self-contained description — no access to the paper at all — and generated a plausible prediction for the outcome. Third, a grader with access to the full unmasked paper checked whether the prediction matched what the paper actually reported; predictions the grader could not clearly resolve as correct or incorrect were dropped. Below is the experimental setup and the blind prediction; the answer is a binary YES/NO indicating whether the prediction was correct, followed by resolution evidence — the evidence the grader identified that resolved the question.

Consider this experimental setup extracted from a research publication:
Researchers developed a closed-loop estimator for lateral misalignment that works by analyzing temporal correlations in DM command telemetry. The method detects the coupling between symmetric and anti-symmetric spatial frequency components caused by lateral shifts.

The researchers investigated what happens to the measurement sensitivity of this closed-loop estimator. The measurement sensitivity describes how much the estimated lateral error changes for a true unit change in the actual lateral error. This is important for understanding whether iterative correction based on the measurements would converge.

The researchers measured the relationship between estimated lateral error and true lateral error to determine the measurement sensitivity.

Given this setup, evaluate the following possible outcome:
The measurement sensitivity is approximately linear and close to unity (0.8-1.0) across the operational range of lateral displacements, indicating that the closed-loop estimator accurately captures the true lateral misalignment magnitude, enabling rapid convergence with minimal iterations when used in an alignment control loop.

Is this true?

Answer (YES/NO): NO